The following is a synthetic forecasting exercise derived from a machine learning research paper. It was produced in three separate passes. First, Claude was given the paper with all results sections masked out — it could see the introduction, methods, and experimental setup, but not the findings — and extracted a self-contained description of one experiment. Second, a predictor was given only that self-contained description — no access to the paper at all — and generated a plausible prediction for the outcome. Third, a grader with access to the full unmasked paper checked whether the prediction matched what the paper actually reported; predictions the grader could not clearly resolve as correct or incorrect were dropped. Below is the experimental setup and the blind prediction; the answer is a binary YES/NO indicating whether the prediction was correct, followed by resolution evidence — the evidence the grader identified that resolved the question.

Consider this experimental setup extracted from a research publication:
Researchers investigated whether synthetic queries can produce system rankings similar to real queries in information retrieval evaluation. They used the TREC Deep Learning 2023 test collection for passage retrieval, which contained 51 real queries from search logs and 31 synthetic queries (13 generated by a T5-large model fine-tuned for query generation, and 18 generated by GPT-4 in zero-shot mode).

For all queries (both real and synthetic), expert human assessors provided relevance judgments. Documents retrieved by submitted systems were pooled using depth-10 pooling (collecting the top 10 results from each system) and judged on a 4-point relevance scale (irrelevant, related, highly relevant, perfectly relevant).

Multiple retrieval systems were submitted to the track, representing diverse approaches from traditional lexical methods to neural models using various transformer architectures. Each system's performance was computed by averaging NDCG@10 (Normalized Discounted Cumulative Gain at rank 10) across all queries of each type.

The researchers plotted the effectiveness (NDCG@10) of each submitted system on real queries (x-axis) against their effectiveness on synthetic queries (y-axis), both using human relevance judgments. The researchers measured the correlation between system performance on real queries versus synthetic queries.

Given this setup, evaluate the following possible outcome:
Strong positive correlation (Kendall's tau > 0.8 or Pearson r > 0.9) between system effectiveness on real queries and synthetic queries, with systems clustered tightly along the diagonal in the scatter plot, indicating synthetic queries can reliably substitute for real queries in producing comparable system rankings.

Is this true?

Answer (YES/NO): YES